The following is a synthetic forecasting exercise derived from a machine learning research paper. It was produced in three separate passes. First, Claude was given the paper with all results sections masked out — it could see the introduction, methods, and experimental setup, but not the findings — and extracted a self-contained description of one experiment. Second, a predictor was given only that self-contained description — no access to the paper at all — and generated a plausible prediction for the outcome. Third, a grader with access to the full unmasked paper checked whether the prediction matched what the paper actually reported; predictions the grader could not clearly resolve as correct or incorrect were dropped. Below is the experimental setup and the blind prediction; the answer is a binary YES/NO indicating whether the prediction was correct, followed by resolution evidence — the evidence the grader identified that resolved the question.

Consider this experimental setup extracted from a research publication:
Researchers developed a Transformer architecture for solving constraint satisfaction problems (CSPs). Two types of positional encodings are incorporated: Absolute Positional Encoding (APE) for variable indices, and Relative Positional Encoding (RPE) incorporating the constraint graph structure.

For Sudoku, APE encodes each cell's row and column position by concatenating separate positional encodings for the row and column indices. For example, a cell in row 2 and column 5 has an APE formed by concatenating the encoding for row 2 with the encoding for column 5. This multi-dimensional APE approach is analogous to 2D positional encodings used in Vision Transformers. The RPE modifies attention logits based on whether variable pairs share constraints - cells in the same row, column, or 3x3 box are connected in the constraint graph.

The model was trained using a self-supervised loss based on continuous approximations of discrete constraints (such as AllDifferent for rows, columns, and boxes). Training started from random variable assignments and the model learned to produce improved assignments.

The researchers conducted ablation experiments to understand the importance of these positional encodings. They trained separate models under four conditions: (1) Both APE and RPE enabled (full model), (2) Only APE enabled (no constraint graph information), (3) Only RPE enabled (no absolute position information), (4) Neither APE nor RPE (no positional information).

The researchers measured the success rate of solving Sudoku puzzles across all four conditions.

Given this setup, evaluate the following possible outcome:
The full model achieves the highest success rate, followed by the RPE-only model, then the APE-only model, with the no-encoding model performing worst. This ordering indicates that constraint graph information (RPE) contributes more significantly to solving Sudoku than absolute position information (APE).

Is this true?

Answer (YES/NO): NO